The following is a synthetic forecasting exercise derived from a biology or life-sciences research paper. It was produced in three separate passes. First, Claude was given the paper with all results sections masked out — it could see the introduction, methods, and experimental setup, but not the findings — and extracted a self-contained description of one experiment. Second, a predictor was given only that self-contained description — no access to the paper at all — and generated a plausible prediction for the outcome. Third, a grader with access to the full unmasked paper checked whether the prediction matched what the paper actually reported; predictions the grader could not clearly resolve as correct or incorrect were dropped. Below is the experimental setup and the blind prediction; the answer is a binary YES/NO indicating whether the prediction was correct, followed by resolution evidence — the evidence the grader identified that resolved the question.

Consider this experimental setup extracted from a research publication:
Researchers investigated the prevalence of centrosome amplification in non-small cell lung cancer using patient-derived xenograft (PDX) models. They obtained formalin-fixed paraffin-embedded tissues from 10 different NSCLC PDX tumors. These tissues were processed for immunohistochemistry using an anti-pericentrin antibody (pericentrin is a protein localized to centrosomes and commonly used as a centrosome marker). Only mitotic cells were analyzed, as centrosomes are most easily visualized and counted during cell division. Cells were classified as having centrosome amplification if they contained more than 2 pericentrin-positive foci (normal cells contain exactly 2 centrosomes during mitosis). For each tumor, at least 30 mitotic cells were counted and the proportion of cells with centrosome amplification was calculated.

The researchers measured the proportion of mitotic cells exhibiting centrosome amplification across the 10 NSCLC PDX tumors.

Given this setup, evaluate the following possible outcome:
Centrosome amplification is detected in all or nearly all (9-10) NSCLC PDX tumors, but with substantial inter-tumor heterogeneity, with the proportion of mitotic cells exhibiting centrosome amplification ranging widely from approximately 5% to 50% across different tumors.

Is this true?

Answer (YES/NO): NO